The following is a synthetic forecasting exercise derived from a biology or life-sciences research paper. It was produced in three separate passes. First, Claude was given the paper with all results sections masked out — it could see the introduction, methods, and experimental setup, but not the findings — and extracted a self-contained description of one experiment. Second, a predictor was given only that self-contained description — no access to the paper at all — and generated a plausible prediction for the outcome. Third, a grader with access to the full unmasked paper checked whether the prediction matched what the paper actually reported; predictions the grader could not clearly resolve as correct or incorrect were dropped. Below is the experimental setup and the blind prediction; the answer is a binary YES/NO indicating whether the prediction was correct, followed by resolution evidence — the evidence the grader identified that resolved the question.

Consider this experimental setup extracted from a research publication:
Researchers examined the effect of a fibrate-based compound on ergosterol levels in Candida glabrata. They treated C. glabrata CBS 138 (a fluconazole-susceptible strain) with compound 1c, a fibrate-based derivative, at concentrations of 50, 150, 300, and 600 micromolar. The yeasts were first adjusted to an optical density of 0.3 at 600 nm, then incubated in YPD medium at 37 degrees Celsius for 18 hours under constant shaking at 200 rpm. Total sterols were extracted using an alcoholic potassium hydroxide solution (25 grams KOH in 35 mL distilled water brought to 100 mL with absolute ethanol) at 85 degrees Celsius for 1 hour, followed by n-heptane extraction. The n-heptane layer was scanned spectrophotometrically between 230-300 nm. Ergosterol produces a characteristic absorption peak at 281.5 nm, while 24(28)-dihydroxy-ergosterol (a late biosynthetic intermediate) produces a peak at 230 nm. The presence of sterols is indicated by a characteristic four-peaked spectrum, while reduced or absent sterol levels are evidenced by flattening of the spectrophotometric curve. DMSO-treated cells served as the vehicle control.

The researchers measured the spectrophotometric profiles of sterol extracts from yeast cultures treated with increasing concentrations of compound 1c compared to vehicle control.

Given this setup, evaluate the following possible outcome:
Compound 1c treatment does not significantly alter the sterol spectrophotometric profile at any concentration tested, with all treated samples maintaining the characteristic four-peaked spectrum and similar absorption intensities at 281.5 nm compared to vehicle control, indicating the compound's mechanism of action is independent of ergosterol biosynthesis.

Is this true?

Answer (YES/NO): NO